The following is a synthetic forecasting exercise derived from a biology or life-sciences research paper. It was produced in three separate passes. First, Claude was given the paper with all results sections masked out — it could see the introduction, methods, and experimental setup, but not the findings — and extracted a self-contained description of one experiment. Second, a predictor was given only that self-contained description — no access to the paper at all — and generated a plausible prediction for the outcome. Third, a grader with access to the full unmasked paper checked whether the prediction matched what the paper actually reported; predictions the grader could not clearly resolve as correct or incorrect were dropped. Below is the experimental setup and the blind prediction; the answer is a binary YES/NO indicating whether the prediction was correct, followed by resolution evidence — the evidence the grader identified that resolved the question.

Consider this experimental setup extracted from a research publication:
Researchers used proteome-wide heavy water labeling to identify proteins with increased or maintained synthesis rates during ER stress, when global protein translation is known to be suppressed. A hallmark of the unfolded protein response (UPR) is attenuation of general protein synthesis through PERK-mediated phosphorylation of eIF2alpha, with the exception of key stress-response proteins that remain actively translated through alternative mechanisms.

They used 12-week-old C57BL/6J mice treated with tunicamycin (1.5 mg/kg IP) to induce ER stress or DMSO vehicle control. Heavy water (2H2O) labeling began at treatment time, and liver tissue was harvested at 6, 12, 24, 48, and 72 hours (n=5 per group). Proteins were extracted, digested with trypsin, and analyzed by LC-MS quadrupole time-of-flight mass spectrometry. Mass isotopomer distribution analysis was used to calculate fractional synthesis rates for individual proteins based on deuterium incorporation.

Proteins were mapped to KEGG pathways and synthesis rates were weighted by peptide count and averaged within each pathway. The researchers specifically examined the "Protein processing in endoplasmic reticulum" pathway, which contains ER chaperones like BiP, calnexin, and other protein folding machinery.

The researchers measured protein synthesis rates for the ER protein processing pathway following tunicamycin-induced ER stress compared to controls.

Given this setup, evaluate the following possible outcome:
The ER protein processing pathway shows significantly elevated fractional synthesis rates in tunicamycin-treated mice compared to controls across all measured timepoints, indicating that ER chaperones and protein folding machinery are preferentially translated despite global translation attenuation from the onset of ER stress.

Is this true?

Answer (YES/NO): NO